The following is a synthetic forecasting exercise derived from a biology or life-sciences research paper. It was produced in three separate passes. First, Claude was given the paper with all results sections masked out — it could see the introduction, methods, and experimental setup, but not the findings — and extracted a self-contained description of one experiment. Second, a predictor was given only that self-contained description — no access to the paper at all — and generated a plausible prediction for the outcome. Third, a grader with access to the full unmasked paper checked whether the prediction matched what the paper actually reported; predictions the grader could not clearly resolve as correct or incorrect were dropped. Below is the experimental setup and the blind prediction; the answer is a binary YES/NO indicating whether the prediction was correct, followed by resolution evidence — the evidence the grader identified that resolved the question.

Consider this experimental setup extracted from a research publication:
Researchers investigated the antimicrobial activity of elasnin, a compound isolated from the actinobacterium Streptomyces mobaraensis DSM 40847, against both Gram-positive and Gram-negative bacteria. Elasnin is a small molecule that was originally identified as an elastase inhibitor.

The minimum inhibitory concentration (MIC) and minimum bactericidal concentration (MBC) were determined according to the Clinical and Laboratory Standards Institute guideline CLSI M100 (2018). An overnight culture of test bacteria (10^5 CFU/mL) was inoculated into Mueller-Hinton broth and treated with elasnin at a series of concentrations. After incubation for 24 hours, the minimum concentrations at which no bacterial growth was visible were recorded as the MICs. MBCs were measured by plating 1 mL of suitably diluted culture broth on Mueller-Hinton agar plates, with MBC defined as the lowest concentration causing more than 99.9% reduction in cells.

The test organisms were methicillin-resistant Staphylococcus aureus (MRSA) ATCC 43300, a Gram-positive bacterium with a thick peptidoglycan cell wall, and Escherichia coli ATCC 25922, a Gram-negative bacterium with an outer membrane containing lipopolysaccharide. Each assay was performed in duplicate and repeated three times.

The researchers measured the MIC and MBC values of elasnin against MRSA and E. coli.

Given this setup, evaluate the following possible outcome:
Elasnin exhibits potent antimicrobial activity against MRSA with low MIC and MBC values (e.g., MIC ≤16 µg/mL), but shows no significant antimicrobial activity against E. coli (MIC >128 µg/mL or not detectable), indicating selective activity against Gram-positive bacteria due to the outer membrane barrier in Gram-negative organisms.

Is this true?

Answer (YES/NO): NO